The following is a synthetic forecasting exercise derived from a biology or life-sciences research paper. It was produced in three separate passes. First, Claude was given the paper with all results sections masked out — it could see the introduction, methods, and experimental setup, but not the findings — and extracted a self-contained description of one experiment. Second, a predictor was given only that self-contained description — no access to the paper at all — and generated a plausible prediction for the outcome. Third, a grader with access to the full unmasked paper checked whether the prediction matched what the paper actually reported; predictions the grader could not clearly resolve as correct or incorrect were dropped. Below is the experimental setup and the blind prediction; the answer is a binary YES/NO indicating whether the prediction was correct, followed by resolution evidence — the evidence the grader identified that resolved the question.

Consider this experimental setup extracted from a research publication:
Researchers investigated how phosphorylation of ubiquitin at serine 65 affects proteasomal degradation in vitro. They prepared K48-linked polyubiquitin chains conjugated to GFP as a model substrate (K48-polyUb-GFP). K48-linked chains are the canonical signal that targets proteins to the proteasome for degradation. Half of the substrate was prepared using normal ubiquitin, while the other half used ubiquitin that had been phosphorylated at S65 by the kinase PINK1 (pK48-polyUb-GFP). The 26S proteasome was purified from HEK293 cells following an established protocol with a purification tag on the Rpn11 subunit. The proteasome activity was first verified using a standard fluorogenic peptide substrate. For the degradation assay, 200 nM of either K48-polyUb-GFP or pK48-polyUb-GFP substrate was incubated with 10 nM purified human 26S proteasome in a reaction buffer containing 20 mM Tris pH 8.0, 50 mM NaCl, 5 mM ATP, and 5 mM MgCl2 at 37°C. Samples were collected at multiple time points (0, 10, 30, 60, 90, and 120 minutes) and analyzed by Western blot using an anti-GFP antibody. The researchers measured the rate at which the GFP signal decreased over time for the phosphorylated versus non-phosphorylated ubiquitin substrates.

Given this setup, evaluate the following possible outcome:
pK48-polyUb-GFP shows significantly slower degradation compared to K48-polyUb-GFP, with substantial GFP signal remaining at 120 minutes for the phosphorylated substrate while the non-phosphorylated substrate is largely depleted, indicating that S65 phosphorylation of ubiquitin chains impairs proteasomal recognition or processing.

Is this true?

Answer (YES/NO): YES